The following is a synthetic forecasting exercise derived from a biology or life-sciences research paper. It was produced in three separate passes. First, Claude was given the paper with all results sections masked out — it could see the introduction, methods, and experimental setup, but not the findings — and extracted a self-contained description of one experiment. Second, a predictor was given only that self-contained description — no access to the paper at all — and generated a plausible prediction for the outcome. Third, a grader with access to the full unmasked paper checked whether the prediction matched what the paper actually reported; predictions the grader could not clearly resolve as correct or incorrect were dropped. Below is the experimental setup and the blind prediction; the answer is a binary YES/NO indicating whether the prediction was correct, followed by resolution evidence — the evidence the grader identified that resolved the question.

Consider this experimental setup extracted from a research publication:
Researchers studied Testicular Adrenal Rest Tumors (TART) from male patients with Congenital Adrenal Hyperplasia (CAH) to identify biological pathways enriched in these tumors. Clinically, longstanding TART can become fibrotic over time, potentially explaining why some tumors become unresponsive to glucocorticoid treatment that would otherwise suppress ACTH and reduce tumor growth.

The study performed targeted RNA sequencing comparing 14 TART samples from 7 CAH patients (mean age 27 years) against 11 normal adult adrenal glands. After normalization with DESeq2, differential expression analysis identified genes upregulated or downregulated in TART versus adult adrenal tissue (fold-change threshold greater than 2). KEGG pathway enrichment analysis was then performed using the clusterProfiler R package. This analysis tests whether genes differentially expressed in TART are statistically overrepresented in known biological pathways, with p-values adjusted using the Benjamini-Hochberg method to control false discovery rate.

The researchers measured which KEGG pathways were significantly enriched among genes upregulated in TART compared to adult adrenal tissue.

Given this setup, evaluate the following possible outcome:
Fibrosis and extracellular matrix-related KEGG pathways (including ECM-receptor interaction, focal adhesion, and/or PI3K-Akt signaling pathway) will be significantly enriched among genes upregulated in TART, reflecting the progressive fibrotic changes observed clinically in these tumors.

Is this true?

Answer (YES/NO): YES